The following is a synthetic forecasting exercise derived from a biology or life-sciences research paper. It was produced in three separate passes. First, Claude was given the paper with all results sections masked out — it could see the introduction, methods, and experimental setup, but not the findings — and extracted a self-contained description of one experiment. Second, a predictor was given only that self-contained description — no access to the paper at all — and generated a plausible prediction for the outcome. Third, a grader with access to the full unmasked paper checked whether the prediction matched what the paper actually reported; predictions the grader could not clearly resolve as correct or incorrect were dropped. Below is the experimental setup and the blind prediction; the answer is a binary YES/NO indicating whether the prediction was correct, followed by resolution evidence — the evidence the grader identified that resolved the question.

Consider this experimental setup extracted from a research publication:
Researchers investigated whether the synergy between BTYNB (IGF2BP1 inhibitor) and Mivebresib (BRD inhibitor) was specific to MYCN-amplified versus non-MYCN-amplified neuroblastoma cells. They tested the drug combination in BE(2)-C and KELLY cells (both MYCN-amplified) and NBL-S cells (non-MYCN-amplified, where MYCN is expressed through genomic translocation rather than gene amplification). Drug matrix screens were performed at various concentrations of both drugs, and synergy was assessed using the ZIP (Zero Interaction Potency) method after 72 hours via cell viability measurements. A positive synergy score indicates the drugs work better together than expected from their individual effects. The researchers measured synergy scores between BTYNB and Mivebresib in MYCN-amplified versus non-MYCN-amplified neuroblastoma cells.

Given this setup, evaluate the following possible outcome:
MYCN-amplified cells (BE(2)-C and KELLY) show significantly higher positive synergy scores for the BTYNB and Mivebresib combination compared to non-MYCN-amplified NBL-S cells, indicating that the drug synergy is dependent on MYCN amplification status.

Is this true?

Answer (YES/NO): YES